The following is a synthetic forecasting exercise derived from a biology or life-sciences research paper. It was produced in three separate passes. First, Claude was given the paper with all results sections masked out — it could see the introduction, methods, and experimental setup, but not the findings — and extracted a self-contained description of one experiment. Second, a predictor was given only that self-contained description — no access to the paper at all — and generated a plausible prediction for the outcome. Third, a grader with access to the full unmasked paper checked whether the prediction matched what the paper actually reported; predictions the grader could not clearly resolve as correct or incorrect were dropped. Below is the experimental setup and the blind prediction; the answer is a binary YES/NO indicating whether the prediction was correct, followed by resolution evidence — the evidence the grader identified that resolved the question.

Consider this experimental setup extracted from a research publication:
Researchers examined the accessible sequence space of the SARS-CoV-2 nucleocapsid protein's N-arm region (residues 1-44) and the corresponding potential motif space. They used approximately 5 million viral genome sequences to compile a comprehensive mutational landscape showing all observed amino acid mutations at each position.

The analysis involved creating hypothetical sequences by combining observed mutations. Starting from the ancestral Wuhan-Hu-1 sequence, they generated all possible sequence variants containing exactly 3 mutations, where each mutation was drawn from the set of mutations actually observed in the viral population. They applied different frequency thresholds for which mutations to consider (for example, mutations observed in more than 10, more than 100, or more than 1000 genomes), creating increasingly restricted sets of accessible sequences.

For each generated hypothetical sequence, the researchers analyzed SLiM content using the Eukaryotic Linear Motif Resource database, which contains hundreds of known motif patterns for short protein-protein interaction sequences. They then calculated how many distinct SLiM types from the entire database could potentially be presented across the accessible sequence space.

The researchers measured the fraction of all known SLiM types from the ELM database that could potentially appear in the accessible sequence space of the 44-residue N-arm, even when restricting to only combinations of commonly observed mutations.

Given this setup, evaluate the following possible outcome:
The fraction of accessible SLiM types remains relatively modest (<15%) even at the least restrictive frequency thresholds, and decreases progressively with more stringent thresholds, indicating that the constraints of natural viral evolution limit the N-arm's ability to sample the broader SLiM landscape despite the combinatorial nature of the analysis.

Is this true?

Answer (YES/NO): NO